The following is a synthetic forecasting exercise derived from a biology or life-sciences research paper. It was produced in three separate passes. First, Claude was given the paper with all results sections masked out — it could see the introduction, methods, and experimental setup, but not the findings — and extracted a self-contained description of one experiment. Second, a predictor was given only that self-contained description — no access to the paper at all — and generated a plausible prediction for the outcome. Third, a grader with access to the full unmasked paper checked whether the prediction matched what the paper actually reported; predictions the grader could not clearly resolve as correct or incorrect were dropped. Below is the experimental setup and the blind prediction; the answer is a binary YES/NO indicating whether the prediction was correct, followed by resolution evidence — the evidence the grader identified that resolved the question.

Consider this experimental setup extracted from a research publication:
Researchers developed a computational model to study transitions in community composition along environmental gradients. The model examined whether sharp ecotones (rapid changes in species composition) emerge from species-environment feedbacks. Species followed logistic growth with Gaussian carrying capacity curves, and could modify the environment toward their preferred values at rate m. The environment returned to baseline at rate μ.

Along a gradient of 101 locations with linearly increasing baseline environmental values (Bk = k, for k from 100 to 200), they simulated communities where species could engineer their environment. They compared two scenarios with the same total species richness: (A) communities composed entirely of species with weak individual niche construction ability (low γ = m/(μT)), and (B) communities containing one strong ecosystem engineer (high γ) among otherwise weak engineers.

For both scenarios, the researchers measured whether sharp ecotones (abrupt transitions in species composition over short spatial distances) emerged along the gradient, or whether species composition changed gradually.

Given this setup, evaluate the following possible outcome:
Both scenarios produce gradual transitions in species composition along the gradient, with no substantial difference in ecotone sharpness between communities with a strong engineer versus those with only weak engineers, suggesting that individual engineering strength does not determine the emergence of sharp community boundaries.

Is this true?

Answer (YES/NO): NO